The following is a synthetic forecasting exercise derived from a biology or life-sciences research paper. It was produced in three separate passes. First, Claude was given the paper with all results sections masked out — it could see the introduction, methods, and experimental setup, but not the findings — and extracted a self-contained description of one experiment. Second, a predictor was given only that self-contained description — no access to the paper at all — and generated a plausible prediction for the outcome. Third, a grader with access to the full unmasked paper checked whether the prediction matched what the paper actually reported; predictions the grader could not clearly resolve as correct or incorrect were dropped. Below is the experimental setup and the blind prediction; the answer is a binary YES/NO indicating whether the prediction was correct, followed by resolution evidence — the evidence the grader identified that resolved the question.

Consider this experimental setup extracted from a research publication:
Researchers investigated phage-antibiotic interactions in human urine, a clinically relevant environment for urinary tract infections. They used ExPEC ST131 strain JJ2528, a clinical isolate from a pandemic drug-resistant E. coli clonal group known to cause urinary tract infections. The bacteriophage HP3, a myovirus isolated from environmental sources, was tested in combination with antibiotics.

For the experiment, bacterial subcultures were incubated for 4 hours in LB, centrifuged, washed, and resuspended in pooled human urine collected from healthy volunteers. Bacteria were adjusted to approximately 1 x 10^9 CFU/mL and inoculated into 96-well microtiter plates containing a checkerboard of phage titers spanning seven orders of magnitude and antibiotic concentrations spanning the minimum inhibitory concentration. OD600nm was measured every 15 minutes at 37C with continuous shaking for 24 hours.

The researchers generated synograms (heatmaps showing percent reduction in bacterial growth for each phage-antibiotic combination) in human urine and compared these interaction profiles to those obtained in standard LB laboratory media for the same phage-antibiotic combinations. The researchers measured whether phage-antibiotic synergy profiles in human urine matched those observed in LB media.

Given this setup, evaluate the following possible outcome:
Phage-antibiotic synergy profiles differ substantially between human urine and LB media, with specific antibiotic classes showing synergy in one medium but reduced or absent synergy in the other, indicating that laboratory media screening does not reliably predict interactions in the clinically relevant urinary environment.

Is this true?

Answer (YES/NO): NO